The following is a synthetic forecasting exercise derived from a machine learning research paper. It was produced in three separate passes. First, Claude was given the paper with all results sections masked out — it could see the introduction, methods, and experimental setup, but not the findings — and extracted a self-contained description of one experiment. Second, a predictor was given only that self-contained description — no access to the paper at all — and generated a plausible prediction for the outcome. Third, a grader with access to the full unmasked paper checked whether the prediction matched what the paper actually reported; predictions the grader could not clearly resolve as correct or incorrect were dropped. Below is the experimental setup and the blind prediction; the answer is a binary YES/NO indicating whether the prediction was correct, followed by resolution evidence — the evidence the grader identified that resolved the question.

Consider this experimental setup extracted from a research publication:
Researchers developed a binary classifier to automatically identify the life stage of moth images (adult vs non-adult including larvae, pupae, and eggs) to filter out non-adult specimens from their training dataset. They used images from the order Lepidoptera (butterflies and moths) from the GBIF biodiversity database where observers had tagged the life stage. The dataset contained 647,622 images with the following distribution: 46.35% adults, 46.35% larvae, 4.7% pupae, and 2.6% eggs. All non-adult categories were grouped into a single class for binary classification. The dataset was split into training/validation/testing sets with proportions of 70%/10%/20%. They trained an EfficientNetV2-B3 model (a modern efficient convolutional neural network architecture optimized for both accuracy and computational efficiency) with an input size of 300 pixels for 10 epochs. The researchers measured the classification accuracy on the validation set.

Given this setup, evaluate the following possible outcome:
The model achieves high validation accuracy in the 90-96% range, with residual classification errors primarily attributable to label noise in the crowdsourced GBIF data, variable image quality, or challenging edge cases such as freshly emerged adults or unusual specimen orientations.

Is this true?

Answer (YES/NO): NO